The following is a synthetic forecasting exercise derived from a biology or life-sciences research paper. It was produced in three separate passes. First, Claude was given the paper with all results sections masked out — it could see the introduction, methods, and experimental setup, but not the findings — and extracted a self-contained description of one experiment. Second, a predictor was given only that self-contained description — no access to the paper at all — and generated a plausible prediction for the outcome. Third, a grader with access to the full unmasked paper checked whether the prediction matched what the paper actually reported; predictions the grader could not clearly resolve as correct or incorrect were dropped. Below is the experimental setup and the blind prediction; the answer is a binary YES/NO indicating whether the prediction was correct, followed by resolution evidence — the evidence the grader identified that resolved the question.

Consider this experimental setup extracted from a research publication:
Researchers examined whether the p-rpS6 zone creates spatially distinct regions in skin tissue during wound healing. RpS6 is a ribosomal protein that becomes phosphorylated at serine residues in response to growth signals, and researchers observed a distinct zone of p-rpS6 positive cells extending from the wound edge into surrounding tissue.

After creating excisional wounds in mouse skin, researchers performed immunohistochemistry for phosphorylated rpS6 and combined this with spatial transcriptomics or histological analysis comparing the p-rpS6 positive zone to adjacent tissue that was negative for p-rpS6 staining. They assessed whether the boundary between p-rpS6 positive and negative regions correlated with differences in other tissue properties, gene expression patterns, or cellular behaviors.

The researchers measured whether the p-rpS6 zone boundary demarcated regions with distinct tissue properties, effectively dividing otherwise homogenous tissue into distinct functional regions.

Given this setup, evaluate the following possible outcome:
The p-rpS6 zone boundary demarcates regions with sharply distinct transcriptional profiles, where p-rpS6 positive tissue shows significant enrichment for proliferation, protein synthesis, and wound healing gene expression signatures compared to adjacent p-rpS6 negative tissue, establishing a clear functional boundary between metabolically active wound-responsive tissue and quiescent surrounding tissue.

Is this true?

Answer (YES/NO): NO